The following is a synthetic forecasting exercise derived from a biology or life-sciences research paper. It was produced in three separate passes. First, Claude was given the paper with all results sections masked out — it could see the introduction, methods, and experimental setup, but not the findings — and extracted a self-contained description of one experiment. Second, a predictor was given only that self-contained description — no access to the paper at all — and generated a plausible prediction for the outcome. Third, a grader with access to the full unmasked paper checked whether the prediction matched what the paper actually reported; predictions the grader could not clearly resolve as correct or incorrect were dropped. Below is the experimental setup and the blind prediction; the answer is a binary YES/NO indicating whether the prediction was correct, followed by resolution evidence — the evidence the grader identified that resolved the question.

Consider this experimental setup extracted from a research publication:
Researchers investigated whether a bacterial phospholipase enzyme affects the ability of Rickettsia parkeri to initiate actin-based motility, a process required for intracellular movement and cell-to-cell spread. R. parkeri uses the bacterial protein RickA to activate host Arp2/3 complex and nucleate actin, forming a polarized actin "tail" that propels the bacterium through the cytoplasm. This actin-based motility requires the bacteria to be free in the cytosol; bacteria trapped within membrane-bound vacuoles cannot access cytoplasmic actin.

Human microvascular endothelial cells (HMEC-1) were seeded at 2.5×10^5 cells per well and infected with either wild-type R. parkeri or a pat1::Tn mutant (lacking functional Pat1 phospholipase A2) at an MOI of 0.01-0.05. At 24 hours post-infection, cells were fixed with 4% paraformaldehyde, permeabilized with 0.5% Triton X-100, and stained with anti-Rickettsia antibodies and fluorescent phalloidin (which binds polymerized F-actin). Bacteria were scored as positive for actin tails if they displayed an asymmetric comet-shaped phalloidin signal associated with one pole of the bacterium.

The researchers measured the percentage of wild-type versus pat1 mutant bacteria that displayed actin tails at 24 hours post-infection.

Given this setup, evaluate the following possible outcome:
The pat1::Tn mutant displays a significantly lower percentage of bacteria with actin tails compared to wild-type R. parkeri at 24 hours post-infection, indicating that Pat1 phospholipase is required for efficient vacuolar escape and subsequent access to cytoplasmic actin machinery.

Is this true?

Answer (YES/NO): YES